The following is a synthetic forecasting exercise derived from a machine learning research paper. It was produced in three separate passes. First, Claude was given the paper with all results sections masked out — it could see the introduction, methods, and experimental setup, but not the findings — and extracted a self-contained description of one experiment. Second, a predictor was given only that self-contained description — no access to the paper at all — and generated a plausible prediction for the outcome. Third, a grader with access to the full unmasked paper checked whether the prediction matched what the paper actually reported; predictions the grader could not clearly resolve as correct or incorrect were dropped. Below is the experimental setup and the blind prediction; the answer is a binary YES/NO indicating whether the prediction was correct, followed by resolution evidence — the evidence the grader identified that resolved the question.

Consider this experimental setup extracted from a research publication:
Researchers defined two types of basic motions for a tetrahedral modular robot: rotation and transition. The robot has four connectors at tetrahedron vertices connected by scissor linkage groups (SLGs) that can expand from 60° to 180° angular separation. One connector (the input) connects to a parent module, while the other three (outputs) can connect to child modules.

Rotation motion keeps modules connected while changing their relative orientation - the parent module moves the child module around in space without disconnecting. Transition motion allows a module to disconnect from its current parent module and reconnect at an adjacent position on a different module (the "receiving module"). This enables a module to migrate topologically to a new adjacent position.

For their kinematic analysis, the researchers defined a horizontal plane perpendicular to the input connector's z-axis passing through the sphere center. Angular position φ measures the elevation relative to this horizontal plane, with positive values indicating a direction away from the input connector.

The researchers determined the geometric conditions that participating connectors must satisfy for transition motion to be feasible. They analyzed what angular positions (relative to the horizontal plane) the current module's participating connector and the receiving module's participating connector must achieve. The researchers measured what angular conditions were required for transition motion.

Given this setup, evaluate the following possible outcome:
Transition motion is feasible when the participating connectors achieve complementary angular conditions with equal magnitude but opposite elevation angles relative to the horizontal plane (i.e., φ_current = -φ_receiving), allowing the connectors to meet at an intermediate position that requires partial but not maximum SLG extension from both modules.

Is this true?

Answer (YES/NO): NO